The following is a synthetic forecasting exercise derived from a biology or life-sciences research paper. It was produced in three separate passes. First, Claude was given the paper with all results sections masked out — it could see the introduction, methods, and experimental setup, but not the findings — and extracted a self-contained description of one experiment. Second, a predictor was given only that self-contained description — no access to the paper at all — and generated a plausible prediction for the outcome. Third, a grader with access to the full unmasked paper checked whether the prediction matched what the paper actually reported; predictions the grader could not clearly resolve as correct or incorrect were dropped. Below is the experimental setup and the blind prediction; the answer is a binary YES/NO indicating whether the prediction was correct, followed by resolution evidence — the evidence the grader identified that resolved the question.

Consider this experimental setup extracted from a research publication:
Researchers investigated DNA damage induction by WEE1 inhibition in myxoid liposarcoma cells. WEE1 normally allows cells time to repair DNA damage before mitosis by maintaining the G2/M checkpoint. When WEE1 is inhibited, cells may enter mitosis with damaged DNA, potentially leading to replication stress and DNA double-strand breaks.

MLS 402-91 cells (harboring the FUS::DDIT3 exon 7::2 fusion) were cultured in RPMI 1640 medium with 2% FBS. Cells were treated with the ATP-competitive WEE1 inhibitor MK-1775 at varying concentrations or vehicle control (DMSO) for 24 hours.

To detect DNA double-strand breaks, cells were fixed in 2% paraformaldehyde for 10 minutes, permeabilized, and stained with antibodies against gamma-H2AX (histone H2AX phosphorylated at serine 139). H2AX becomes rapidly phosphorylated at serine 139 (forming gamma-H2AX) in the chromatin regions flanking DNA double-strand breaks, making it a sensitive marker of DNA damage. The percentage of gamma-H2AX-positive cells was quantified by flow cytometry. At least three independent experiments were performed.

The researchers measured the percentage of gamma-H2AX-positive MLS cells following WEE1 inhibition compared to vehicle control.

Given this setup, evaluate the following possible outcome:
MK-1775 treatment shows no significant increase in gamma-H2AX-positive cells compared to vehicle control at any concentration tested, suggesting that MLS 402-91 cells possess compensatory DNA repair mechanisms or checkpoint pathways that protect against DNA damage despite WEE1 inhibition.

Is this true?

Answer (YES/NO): NO